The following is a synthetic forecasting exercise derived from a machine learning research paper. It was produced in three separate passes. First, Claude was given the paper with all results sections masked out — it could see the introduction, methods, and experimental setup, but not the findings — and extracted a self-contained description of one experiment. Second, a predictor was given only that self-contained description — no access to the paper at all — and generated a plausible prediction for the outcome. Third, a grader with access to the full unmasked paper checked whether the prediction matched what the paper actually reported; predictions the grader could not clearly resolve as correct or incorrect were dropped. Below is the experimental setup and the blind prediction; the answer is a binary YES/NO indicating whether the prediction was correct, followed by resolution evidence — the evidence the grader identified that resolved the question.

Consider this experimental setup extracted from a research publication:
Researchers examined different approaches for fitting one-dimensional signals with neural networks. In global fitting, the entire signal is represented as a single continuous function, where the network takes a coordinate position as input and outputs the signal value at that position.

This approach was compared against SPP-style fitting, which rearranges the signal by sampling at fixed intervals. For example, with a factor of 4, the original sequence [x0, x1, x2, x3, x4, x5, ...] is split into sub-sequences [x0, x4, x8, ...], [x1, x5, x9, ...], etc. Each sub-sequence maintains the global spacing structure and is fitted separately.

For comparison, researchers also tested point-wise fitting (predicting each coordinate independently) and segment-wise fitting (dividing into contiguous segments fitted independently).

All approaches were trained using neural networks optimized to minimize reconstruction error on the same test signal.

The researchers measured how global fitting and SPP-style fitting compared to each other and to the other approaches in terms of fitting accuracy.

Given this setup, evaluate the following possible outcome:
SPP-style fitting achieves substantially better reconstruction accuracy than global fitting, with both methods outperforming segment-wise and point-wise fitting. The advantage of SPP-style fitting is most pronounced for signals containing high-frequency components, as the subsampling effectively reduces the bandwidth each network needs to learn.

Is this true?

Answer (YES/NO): NO